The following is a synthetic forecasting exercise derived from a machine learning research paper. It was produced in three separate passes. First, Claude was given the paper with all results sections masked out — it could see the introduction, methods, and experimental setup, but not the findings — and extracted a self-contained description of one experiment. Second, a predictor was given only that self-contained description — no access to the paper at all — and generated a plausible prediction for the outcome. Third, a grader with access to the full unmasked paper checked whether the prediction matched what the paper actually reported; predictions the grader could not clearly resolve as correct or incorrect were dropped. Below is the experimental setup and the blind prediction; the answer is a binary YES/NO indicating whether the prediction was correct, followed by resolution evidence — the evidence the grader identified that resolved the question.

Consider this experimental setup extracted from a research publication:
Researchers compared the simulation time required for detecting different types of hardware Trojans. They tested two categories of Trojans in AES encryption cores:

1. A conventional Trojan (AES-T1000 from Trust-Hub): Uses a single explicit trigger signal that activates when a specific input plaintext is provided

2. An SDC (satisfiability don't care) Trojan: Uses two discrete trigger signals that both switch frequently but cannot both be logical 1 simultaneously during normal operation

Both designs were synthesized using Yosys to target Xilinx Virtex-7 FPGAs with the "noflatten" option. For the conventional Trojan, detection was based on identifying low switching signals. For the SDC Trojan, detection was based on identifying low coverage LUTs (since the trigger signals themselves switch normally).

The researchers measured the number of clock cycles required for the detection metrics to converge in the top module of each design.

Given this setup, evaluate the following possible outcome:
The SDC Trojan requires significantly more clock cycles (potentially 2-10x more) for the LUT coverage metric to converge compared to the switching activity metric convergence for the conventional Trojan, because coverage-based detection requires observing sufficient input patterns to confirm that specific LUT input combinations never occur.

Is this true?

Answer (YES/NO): NO